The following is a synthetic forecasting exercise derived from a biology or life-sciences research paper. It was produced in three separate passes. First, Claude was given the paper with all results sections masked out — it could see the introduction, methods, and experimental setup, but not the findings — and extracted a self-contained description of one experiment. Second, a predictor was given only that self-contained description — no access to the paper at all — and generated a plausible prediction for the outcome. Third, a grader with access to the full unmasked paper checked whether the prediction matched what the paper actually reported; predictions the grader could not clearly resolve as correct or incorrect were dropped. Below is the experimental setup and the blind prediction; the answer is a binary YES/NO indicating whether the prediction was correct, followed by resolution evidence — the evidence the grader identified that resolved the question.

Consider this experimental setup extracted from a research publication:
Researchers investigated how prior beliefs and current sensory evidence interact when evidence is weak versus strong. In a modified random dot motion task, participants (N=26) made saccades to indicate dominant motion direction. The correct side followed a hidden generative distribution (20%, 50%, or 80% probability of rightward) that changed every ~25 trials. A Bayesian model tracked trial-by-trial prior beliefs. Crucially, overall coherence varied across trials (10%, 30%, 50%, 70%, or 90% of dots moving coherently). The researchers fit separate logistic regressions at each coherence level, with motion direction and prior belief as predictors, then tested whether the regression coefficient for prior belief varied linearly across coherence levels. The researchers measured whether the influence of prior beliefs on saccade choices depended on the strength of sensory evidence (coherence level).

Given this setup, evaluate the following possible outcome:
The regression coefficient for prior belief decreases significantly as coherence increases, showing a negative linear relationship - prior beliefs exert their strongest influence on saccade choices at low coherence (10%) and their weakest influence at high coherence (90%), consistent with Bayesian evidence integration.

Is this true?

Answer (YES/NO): YES